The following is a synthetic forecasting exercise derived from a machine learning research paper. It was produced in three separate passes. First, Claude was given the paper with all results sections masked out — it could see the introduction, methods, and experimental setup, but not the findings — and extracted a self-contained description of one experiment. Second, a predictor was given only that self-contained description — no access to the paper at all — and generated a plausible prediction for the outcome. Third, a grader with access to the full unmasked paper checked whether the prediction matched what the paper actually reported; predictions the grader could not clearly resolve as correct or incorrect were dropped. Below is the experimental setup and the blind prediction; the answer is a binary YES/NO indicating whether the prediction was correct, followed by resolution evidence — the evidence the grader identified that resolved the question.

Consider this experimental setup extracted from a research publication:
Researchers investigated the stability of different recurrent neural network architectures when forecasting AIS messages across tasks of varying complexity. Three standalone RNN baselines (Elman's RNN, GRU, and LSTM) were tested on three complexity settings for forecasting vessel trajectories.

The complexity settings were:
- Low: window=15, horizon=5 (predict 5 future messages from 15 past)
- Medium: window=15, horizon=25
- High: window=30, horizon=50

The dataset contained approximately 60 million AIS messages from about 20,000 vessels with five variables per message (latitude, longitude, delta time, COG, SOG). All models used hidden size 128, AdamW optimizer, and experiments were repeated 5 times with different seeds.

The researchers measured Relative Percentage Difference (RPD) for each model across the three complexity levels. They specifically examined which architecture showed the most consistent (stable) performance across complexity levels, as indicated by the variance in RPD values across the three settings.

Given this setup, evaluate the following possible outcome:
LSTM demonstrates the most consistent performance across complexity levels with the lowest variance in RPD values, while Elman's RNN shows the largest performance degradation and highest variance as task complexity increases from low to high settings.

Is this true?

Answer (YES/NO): NO